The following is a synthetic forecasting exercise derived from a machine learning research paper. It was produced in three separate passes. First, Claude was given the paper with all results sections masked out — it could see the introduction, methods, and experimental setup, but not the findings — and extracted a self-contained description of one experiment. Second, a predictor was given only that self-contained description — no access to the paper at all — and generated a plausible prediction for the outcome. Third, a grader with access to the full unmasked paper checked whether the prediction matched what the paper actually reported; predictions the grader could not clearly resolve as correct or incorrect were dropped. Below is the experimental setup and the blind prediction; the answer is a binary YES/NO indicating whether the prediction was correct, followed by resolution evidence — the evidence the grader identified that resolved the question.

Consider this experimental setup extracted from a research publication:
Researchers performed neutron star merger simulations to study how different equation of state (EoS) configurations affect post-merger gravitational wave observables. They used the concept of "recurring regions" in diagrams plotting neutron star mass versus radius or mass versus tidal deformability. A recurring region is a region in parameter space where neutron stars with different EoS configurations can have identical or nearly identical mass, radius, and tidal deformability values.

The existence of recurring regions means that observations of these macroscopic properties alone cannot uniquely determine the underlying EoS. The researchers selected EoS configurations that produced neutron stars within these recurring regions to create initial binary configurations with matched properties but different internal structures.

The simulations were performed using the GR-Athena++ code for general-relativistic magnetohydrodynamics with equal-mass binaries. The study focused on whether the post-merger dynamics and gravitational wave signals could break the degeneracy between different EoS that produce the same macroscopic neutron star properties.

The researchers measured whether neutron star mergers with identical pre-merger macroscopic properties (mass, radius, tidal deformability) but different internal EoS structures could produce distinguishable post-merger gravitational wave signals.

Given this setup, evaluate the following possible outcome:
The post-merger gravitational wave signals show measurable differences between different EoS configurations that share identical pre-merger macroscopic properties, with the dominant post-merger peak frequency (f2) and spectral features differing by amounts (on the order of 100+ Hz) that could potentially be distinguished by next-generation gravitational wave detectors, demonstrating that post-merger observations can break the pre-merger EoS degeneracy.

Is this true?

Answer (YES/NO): NO